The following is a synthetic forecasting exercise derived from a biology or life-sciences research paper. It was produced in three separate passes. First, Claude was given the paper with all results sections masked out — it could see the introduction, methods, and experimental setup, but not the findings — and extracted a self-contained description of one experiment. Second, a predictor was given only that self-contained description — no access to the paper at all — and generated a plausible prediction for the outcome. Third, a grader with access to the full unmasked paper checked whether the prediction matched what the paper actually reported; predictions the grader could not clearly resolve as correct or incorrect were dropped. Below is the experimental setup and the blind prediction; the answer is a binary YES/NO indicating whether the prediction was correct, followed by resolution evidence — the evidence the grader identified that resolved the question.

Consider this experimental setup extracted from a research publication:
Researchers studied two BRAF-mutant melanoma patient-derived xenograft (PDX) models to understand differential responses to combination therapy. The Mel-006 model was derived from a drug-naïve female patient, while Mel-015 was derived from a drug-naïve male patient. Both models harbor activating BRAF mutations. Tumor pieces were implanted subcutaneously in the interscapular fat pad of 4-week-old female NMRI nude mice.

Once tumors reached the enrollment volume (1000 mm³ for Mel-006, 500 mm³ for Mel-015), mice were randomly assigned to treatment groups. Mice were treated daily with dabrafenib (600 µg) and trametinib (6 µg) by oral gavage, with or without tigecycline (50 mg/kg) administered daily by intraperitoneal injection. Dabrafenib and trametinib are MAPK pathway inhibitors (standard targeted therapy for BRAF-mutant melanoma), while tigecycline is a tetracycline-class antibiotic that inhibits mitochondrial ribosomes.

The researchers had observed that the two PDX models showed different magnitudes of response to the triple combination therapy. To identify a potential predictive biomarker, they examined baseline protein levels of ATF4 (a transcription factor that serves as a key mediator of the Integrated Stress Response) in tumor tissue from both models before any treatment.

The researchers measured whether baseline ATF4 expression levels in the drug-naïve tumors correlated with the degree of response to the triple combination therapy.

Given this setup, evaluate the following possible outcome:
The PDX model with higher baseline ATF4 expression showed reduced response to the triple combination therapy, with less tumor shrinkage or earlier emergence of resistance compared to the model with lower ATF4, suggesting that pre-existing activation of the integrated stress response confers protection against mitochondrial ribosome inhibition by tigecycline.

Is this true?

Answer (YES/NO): NO